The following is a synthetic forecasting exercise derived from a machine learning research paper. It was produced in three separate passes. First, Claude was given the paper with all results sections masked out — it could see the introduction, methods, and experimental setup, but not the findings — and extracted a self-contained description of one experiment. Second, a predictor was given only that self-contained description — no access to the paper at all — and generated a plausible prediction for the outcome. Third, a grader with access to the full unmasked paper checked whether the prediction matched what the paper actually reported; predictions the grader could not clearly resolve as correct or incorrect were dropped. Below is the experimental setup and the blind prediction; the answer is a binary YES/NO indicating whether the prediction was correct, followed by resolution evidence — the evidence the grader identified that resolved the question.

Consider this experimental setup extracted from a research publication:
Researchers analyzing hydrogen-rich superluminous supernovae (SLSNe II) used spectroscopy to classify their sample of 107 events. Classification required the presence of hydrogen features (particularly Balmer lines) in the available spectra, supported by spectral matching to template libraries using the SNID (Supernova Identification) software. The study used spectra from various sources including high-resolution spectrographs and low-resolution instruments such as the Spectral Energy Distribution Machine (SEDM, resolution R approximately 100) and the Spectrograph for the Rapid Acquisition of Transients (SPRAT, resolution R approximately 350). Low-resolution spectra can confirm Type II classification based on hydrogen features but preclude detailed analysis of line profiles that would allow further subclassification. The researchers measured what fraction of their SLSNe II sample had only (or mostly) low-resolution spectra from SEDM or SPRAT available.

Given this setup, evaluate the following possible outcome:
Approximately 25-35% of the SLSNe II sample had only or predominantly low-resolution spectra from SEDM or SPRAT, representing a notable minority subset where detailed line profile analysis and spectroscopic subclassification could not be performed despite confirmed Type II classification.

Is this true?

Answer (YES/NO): YES